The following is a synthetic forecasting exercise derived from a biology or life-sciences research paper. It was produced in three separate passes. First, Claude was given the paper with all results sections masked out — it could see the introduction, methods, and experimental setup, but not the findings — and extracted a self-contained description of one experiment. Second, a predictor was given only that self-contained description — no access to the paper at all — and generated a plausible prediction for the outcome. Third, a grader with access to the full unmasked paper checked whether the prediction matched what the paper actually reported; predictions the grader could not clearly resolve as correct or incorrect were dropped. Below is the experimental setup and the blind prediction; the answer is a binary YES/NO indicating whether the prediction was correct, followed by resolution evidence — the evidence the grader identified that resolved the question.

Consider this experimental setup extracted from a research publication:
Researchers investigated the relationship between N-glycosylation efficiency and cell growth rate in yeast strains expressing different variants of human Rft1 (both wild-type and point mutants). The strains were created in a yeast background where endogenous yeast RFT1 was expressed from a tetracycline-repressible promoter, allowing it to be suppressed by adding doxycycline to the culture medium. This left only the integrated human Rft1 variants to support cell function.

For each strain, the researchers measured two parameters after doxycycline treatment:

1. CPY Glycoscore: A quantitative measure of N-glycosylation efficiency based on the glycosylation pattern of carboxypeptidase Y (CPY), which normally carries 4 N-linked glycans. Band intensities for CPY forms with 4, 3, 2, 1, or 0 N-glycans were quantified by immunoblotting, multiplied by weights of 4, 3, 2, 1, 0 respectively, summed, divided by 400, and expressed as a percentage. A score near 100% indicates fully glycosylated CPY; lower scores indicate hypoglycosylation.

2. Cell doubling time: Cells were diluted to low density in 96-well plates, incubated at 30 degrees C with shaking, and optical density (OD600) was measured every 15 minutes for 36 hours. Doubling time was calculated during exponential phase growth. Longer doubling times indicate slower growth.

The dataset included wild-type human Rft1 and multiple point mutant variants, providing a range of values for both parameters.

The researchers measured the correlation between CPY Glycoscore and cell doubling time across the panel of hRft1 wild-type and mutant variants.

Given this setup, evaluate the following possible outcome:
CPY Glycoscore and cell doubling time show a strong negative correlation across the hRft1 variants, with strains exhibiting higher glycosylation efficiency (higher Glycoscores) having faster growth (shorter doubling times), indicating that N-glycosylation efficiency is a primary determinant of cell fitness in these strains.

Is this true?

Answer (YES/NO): NO